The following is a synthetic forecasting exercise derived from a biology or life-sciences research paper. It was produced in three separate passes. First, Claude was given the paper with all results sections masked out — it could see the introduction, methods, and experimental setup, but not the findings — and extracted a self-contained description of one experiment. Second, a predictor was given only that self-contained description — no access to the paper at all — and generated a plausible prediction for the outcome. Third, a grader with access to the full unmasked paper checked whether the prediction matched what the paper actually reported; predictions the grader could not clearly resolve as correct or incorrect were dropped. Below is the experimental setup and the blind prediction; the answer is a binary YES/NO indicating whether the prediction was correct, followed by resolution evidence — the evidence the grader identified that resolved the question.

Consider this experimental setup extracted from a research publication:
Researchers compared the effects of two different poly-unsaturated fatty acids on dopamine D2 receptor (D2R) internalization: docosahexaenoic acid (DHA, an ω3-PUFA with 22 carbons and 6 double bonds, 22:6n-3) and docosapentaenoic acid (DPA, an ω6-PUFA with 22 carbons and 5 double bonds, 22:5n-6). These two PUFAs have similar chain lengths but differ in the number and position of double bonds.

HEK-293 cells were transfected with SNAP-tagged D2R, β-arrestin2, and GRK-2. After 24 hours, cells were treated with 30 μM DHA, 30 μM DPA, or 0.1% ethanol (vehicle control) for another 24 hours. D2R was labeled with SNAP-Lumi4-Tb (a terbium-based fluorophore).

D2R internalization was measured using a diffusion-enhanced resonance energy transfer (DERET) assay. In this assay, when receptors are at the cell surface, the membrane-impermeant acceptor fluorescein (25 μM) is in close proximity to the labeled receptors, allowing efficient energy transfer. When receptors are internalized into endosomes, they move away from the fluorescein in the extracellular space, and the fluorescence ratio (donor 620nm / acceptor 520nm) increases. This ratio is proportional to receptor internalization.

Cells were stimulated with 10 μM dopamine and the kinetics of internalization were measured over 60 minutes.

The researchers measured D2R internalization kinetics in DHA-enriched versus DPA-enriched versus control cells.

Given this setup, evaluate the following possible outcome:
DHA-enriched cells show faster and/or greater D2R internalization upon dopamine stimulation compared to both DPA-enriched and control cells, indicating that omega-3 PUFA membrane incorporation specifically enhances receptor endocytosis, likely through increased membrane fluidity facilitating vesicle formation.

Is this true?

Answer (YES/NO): NO